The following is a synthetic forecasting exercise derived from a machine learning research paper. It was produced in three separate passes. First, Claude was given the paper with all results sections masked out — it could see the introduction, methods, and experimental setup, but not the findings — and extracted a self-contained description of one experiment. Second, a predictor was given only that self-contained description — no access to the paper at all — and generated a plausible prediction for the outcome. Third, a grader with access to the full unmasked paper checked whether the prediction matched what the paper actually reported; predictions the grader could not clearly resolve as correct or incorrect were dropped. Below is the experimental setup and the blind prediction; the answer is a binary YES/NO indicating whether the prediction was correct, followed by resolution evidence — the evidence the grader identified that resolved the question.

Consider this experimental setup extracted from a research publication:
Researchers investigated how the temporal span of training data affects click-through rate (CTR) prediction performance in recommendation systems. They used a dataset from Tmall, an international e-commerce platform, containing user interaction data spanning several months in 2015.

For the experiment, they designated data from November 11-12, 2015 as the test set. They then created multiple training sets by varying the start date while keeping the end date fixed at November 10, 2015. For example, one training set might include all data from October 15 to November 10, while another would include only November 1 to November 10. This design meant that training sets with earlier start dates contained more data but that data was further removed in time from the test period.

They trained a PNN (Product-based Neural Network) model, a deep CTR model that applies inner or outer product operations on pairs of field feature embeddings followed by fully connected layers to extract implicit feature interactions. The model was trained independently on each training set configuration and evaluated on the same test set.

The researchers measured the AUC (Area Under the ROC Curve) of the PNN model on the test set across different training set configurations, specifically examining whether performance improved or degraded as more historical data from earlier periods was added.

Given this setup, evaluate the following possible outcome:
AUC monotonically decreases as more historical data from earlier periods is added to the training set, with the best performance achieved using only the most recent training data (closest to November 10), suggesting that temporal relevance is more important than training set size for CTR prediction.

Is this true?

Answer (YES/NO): NO